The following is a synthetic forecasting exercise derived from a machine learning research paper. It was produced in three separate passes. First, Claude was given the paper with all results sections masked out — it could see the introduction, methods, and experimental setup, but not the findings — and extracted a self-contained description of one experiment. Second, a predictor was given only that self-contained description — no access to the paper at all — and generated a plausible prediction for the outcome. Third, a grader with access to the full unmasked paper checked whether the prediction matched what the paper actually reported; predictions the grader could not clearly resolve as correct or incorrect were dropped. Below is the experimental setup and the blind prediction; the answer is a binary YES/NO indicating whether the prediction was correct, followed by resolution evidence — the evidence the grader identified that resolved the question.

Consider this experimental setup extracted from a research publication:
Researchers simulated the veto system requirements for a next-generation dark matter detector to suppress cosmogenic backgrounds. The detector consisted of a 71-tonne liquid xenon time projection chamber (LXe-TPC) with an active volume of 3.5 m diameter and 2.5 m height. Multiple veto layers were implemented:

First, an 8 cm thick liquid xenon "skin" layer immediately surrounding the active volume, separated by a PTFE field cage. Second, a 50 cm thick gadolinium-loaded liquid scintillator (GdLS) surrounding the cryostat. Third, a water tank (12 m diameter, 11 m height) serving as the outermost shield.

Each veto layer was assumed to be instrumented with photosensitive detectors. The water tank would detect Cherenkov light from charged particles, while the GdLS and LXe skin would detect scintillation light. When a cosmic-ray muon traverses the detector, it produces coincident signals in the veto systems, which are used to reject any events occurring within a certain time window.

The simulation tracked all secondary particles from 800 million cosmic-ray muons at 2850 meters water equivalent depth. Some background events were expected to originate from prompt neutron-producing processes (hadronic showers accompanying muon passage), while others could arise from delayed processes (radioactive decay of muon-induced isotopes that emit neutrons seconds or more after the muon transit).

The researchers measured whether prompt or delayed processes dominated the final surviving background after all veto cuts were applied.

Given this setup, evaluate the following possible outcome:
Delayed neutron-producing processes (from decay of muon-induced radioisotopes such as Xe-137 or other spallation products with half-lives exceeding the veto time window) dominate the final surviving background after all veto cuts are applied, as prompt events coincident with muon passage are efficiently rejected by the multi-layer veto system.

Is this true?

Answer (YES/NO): YES